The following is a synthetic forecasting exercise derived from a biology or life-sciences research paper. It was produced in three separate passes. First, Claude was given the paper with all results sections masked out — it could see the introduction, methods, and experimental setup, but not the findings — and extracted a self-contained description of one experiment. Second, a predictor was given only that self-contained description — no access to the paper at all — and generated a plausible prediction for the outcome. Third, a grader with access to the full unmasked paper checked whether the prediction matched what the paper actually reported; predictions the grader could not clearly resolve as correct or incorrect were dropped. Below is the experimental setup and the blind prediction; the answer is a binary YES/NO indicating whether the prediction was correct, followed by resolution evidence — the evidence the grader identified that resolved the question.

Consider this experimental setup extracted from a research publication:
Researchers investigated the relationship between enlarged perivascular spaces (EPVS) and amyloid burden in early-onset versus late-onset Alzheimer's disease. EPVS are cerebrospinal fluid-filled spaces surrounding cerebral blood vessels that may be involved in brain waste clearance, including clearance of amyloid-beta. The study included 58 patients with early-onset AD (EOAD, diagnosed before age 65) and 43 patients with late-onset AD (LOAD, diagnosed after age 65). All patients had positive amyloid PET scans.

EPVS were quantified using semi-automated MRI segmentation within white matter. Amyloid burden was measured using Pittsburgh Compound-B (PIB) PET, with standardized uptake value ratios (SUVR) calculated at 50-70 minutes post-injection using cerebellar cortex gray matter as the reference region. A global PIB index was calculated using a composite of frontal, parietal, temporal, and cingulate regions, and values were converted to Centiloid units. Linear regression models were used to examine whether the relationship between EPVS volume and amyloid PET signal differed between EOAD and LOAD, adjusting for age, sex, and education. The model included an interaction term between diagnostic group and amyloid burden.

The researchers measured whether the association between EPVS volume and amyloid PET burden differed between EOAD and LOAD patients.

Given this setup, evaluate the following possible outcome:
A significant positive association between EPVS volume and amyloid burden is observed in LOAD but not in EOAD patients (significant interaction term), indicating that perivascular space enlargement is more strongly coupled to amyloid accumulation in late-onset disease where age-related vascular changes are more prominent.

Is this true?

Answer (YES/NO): NO